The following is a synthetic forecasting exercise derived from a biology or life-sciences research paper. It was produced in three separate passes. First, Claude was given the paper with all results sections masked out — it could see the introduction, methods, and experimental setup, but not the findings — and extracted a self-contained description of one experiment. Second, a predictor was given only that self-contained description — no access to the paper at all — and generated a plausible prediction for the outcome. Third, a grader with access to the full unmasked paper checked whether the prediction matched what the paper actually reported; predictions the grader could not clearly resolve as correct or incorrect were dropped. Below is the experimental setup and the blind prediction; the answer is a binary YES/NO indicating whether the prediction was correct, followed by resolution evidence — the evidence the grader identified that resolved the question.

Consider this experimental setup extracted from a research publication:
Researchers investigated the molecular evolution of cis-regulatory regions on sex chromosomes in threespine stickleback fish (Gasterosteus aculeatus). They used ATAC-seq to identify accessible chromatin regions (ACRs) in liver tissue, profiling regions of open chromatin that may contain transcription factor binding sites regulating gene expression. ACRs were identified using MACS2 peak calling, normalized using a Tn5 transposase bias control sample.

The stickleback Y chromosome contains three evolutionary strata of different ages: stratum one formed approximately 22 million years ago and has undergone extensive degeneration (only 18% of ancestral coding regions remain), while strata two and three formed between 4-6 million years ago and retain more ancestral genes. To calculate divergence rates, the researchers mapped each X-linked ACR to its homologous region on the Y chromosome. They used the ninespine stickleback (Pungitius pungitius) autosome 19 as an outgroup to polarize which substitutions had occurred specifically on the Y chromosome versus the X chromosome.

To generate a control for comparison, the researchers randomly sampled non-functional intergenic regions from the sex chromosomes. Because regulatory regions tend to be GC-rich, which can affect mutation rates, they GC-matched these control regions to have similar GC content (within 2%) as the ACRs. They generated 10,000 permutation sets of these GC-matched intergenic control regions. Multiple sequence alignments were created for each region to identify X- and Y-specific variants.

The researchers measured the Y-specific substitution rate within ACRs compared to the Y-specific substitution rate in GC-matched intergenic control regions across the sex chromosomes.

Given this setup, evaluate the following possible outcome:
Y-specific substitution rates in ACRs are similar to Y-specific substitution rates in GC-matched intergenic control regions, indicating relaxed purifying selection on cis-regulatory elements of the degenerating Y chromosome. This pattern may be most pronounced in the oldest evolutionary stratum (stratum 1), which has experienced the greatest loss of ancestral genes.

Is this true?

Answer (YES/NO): NO